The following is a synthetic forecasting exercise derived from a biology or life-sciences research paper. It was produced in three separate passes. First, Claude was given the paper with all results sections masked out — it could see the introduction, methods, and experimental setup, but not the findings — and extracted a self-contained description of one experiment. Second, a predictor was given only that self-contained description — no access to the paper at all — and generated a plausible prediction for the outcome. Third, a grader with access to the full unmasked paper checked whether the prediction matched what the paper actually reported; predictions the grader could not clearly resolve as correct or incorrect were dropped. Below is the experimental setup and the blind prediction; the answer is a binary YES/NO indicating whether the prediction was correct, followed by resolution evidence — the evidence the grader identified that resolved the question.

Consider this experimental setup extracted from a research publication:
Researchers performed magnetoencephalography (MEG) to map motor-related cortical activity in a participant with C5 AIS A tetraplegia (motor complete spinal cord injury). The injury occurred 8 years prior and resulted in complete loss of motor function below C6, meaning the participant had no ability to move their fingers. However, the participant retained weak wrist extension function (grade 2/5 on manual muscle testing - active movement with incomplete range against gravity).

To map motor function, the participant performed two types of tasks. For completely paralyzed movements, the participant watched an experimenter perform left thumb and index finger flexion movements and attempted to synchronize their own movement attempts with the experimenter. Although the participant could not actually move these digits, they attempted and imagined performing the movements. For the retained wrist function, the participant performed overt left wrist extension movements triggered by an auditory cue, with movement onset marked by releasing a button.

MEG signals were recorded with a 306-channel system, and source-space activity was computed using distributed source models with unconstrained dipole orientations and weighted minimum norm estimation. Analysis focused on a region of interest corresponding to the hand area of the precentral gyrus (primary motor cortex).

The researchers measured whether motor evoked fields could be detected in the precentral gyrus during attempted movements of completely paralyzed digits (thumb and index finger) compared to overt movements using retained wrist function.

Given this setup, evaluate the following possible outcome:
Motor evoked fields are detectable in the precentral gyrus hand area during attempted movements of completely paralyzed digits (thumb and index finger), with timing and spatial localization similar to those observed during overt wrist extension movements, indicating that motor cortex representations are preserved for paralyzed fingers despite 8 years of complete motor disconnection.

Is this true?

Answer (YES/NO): YES